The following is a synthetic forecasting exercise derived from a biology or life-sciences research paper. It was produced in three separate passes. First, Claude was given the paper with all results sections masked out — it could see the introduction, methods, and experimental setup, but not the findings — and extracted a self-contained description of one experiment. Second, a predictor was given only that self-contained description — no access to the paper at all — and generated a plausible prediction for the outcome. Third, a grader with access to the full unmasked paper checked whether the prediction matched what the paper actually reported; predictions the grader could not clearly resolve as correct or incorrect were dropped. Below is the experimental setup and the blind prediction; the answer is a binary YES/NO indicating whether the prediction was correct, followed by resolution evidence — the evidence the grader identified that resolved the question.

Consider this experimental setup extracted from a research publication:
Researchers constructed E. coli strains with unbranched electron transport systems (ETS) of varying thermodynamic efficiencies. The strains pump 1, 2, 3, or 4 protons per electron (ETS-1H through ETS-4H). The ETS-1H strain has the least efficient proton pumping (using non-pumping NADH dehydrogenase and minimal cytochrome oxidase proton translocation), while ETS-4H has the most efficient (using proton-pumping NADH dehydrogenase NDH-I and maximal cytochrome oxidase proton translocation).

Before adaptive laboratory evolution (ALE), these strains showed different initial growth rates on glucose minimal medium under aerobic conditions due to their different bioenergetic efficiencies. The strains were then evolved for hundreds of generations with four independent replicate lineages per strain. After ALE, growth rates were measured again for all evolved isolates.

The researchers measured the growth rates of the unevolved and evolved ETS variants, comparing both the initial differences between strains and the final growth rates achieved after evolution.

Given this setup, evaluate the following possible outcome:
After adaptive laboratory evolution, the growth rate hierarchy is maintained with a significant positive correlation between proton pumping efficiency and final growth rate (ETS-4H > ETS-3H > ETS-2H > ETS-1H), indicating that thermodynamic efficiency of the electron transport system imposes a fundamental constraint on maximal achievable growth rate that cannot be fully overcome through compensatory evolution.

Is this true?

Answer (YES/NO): NO